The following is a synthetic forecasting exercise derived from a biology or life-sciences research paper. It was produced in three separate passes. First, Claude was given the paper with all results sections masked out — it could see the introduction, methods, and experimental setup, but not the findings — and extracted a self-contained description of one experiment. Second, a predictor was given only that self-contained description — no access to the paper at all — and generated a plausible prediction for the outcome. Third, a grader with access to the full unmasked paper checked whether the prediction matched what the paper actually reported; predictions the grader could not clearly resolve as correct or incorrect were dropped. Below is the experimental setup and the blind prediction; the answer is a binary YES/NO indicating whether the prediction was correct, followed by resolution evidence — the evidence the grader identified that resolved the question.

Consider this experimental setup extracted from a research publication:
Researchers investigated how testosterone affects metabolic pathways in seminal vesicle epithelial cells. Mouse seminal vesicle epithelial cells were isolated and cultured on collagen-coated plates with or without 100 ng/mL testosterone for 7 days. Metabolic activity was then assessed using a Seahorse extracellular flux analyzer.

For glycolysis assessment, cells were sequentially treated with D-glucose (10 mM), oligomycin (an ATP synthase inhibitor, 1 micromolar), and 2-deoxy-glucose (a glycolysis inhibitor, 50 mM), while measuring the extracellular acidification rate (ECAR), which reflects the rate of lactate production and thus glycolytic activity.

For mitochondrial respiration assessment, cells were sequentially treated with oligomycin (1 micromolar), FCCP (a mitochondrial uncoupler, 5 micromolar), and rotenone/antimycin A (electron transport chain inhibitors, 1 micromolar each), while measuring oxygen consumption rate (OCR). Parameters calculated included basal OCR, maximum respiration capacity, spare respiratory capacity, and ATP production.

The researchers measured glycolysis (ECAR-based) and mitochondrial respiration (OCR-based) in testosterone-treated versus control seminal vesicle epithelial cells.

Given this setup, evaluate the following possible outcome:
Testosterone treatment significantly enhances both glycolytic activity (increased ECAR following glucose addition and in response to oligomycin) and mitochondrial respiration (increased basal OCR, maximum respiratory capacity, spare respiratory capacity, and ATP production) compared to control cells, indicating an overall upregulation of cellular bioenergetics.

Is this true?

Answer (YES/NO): NO